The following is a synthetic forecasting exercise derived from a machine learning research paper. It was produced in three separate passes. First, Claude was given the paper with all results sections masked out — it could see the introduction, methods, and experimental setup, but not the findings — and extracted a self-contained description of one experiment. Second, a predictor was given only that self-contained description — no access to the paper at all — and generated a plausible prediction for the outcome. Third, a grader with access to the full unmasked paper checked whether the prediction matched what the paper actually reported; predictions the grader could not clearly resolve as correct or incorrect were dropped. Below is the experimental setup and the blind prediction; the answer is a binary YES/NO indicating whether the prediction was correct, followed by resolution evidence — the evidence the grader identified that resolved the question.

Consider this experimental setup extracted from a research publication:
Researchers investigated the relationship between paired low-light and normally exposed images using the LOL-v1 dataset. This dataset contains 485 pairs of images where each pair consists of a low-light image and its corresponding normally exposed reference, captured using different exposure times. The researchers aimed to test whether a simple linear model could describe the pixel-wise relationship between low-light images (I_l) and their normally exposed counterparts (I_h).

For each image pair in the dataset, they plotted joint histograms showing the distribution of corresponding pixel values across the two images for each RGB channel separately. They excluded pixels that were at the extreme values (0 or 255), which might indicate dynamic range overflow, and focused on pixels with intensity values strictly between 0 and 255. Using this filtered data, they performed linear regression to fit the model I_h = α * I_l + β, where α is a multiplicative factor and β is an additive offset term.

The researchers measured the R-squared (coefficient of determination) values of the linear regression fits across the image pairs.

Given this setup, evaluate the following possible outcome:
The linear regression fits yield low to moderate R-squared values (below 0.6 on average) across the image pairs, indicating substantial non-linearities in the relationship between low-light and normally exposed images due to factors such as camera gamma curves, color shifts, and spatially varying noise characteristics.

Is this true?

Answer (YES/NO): NO